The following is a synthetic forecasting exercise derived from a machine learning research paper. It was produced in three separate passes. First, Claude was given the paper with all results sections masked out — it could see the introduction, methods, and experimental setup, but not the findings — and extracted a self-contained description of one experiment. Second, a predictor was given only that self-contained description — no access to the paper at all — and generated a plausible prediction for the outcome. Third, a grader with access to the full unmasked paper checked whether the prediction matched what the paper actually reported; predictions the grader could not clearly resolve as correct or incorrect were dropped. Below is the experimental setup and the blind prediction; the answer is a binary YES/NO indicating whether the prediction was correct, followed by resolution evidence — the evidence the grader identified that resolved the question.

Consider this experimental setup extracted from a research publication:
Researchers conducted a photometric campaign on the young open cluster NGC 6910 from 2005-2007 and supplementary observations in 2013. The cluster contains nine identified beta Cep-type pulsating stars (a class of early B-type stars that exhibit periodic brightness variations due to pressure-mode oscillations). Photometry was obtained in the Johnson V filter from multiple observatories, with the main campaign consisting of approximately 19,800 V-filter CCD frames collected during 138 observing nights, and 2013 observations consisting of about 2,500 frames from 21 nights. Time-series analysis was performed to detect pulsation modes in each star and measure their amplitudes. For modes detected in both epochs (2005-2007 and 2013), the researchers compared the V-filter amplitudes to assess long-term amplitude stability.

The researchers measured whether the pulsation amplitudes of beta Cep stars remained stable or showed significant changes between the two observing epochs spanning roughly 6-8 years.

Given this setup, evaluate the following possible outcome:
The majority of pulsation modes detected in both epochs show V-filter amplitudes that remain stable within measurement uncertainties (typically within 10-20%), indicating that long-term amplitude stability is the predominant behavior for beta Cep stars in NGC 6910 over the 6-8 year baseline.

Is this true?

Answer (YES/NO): YES